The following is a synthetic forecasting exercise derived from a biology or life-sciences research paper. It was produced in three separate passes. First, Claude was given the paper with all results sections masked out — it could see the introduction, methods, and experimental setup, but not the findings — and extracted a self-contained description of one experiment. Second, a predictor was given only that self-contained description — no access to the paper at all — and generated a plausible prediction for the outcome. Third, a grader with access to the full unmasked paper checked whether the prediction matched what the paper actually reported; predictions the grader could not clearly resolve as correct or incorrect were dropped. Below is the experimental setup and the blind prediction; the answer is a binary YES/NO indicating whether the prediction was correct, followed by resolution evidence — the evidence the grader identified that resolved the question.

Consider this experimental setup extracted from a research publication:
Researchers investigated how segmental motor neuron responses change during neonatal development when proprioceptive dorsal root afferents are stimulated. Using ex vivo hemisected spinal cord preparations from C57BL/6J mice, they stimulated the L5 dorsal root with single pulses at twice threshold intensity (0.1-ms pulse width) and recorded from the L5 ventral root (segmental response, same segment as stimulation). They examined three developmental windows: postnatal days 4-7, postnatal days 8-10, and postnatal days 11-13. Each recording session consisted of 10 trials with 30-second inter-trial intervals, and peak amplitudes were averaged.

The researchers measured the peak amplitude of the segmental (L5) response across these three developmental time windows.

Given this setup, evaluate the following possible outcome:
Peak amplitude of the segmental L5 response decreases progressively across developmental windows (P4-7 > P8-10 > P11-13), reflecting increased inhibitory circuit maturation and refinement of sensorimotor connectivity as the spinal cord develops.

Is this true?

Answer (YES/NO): NO